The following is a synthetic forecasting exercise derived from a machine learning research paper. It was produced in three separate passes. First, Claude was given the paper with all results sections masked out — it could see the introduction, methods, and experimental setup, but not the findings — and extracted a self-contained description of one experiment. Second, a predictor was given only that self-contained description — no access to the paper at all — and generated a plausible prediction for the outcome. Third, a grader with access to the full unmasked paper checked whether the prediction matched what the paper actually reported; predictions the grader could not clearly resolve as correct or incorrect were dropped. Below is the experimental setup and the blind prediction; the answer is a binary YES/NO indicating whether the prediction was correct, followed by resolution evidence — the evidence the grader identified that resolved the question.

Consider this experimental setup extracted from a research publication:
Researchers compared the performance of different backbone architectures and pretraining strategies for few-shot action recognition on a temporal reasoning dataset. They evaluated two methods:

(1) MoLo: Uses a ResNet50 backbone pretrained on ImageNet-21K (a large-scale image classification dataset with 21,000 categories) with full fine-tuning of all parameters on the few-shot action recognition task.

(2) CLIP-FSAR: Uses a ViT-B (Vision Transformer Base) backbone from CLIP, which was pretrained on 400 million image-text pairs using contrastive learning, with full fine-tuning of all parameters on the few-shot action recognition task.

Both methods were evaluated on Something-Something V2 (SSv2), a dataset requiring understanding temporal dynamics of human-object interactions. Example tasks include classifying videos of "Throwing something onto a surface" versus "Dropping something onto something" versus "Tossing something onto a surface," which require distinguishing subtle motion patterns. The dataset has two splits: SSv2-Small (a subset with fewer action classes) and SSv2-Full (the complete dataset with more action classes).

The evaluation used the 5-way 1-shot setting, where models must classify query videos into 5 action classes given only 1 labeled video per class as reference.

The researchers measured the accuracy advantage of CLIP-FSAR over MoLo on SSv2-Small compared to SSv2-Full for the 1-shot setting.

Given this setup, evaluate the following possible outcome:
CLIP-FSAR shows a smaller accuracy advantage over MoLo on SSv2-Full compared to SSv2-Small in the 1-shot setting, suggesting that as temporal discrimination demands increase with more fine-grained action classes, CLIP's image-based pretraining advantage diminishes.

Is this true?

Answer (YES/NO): YES